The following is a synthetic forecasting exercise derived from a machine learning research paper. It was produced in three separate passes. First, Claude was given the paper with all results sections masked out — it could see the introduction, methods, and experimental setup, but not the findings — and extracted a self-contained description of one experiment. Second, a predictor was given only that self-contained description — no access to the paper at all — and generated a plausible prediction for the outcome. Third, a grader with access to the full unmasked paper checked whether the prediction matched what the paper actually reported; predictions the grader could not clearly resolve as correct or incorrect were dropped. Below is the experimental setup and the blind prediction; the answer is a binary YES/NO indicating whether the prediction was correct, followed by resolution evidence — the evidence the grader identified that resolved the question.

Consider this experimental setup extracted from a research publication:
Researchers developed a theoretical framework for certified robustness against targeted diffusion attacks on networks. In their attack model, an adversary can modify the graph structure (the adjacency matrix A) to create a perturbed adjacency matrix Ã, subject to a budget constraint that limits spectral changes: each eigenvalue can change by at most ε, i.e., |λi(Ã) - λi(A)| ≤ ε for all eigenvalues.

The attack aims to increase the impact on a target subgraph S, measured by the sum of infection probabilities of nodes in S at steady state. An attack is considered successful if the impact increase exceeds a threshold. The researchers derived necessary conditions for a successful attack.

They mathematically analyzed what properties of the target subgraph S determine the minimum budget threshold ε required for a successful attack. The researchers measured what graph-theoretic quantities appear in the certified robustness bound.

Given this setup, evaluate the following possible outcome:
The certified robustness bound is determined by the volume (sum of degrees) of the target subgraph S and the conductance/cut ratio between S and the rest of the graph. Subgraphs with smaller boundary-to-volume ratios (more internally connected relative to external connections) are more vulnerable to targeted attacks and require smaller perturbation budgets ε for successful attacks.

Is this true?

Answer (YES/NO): NO